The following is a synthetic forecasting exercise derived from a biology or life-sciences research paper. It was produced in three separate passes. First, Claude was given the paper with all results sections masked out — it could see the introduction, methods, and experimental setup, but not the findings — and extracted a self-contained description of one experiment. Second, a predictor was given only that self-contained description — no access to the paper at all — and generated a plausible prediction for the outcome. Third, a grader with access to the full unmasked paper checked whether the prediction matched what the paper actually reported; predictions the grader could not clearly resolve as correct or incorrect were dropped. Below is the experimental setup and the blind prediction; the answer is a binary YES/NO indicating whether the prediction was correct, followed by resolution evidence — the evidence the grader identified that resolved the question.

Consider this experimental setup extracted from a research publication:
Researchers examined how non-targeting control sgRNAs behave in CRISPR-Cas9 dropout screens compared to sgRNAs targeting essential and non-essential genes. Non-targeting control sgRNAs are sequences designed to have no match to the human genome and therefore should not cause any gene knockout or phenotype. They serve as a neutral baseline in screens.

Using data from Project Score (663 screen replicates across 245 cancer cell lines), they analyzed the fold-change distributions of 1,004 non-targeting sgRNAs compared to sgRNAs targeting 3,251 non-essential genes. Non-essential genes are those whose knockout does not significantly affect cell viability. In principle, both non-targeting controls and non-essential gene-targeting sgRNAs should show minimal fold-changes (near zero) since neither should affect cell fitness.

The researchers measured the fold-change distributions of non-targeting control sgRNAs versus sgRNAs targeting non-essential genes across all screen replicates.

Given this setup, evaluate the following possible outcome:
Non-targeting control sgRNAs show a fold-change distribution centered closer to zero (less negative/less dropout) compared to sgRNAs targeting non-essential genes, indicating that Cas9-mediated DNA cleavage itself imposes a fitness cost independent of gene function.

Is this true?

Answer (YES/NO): YES